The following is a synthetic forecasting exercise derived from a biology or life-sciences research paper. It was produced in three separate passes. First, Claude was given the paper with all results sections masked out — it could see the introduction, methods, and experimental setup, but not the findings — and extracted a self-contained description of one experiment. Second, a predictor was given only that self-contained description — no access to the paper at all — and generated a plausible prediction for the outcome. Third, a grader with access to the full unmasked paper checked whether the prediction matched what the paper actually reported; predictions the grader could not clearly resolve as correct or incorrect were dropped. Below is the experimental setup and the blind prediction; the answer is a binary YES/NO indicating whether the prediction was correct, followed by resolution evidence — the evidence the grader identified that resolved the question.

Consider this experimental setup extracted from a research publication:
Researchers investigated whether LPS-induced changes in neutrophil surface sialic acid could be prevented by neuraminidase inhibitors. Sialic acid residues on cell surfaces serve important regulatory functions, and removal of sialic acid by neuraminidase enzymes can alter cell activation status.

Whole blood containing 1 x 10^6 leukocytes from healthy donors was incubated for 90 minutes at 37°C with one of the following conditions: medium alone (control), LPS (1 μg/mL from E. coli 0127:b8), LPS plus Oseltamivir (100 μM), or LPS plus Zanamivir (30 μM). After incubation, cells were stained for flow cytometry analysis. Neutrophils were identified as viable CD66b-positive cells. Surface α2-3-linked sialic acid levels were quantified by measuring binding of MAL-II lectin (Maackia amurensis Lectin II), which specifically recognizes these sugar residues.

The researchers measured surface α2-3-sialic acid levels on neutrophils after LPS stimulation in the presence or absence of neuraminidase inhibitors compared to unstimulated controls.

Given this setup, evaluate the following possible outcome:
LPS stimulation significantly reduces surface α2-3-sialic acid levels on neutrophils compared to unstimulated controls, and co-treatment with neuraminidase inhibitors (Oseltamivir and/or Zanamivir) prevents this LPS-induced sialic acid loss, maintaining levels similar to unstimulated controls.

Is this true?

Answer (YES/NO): YES